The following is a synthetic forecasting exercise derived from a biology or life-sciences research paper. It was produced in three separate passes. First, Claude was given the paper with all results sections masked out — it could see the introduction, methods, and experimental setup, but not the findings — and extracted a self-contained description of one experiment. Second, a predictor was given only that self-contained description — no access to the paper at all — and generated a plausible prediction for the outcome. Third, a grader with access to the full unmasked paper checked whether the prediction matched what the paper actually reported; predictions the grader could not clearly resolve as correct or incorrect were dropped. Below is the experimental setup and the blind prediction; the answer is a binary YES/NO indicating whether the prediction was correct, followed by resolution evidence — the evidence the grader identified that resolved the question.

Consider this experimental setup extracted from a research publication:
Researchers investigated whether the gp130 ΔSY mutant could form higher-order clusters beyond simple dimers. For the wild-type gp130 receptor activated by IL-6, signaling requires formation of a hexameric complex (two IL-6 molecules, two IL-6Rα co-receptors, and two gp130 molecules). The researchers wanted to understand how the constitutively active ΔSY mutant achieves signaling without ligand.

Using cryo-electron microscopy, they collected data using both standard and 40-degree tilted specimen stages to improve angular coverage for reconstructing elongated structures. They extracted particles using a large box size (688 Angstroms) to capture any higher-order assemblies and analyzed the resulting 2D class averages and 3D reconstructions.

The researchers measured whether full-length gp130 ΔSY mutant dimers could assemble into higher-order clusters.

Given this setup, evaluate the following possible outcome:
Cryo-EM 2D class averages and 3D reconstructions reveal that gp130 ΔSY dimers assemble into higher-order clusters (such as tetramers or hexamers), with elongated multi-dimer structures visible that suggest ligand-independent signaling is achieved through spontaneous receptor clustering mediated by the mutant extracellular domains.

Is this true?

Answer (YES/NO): YES